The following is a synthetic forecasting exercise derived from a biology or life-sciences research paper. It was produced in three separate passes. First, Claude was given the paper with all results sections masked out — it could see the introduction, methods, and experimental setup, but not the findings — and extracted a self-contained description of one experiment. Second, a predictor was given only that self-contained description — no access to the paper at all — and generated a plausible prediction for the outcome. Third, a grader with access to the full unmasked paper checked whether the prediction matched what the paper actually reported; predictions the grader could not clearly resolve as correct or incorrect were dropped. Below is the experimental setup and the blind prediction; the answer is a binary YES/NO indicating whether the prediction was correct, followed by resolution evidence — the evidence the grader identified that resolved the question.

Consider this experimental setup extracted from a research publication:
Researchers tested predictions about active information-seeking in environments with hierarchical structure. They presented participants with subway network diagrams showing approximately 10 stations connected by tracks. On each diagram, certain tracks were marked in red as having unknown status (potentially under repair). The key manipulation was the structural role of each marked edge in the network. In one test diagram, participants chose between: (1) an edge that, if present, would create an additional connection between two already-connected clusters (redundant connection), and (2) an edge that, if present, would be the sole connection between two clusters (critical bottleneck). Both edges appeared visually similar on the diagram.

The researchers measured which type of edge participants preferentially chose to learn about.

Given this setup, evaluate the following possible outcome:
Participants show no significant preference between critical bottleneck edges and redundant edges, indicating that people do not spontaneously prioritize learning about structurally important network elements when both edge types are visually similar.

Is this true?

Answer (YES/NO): NO